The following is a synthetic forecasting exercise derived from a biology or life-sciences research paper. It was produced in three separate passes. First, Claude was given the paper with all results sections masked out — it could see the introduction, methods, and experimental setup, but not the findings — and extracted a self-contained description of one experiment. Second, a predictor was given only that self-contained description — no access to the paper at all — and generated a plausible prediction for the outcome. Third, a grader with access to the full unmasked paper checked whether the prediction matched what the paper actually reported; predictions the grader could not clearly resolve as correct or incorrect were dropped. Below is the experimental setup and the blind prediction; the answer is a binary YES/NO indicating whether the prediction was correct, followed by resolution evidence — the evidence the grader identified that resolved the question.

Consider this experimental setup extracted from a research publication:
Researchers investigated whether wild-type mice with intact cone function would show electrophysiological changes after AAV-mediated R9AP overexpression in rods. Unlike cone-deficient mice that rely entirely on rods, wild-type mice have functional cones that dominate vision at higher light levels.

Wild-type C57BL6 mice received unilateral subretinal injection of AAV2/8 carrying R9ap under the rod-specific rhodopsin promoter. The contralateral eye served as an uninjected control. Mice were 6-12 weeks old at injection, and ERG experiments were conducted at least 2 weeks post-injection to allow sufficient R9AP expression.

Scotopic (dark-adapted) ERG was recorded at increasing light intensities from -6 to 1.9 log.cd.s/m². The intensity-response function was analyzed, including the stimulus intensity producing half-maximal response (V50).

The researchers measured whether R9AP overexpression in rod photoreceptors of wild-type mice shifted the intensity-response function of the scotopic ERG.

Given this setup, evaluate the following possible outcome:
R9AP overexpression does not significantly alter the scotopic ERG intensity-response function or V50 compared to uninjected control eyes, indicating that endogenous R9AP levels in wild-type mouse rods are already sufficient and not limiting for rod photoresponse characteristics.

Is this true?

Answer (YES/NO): YES